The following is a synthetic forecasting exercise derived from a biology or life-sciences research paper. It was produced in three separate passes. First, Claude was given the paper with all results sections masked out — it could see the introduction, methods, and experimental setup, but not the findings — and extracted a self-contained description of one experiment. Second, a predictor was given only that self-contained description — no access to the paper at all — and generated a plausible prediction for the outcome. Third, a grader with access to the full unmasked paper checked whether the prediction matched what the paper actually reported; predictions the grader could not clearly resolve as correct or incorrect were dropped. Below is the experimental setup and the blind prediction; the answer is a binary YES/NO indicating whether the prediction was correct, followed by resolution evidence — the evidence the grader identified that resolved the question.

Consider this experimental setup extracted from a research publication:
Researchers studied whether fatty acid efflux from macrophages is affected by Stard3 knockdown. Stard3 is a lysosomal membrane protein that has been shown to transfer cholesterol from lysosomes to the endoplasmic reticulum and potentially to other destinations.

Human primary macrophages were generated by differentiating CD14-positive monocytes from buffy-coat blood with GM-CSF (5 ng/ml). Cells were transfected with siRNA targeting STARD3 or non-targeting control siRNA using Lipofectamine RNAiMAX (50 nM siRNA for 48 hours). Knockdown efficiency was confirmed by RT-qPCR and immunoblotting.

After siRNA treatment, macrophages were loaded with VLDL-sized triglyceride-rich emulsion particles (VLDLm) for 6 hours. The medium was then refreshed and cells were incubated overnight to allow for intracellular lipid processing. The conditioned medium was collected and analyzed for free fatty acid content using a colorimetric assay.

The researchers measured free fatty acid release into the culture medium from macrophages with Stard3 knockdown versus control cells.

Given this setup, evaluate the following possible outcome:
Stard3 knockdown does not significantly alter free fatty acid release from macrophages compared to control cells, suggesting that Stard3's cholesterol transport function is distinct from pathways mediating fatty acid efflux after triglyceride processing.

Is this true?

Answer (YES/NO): YES